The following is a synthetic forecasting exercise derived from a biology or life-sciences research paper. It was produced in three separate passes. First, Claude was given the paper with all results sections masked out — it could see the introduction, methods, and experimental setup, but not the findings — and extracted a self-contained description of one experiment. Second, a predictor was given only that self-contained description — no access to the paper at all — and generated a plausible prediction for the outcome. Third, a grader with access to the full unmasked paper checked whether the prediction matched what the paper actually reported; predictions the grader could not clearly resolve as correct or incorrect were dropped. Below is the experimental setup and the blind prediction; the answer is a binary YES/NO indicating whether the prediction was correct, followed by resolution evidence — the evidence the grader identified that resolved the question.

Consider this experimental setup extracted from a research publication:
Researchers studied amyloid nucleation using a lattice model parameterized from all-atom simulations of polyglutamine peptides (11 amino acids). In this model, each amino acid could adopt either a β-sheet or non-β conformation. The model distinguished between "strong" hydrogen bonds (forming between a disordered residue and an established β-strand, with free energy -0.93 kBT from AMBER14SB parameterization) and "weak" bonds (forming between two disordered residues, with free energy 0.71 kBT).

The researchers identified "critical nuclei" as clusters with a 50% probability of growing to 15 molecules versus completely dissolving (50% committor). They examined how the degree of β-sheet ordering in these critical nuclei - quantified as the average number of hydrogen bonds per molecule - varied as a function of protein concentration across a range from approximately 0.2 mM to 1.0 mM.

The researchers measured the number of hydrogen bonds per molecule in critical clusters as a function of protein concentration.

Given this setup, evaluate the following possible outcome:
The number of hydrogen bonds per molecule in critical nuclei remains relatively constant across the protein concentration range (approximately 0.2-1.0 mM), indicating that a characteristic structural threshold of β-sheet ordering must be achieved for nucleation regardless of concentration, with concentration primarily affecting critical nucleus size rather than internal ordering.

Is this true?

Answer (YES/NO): NO